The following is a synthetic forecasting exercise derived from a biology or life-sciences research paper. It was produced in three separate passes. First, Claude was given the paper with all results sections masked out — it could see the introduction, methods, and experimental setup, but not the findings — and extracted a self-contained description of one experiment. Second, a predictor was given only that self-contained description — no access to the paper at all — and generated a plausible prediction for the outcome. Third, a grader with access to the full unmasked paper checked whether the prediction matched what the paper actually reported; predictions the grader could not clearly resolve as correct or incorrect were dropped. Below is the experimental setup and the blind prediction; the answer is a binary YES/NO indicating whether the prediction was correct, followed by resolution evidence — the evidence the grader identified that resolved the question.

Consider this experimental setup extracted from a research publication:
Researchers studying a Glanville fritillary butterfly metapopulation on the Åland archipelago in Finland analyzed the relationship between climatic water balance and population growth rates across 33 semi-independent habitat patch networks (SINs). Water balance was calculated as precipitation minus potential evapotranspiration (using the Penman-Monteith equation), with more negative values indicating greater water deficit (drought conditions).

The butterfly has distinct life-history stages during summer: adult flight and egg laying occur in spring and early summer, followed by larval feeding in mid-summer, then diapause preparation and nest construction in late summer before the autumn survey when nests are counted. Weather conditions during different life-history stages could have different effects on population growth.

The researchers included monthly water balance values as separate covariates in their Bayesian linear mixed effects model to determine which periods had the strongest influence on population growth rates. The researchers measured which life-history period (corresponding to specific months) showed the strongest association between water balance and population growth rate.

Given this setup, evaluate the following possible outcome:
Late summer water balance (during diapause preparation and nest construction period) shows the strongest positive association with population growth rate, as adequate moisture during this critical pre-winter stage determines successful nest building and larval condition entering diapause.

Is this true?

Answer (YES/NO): NO